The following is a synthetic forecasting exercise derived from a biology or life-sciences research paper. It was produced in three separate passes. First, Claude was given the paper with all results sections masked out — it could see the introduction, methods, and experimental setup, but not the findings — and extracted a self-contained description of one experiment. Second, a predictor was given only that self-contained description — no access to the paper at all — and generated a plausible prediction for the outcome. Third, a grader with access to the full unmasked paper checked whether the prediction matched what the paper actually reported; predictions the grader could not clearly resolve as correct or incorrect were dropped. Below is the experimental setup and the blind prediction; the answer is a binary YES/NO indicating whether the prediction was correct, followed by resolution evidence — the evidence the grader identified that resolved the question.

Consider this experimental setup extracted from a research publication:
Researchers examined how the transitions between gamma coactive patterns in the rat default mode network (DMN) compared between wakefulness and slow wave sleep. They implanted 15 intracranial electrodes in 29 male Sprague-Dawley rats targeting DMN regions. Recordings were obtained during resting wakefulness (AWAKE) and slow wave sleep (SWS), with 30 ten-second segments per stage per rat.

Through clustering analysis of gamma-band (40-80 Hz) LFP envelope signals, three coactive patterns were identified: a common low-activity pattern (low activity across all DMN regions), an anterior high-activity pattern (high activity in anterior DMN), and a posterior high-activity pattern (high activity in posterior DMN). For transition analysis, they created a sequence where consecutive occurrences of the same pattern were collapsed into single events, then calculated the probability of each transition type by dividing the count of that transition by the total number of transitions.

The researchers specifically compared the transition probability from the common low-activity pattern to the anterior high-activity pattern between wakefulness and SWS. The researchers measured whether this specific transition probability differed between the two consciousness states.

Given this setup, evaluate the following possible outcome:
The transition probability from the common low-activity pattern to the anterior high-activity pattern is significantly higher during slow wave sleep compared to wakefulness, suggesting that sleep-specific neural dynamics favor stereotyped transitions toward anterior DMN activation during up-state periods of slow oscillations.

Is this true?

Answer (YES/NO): YES